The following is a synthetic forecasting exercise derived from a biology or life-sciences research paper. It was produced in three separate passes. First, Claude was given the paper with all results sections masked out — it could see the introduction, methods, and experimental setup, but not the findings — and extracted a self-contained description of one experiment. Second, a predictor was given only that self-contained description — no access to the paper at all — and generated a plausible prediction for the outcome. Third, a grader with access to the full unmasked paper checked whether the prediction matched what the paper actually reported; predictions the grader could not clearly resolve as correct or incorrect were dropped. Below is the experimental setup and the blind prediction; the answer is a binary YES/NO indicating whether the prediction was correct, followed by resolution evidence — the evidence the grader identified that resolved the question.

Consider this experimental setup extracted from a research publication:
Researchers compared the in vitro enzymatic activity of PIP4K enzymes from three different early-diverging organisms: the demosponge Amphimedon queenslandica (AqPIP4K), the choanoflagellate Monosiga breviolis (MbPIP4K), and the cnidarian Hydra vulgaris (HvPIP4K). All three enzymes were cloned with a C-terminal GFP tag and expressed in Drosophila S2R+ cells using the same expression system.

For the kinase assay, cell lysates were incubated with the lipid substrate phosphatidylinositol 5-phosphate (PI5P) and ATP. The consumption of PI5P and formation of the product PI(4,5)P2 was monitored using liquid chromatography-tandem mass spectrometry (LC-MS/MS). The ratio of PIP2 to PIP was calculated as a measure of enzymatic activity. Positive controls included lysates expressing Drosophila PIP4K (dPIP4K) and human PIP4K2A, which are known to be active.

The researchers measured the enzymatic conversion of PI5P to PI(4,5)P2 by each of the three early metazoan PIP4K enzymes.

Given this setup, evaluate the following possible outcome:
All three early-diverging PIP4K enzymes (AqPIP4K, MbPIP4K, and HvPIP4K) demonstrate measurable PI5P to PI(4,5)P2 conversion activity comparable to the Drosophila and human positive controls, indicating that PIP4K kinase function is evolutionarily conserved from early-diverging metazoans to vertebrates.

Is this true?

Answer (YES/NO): NO